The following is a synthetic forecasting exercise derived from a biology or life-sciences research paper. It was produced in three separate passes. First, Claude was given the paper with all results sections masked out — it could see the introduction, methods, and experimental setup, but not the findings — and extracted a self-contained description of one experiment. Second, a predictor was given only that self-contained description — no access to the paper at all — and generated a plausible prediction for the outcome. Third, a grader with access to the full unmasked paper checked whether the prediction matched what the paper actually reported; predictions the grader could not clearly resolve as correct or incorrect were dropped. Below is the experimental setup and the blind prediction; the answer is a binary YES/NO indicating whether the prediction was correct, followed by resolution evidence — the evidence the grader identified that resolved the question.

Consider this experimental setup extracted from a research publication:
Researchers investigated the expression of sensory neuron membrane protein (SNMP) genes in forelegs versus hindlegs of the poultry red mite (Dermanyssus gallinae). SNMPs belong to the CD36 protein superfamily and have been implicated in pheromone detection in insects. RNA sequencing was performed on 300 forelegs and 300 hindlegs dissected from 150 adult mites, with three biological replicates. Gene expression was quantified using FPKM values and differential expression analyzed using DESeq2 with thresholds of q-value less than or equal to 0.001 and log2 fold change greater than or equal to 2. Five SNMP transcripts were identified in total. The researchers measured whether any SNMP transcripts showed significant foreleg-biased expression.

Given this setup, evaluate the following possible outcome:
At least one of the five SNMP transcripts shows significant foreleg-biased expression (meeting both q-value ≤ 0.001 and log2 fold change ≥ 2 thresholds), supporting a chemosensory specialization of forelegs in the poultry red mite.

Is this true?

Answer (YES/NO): NO